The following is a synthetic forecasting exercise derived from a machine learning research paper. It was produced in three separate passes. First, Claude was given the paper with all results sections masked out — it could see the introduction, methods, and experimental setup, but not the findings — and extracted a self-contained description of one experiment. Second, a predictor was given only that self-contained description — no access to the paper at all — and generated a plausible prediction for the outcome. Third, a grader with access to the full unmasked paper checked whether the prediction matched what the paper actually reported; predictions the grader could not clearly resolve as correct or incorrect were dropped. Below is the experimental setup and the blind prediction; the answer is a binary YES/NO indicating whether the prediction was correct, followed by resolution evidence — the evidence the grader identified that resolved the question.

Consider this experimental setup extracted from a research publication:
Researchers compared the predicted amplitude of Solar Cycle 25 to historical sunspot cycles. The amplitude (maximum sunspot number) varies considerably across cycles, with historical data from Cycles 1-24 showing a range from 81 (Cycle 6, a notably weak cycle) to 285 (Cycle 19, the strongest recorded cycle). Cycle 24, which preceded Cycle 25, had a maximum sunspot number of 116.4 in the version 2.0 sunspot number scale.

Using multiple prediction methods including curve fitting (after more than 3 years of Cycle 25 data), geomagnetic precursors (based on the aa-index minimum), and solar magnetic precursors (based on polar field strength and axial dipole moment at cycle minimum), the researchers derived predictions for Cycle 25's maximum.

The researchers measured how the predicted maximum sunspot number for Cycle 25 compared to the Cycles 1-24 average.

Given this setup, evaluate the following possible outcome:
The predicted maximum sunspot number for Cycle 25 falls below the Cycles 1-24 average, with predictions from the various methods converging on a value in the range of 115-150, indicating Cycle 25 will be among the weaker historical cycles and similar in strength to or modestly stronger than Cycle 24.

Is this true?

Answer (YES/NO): YES